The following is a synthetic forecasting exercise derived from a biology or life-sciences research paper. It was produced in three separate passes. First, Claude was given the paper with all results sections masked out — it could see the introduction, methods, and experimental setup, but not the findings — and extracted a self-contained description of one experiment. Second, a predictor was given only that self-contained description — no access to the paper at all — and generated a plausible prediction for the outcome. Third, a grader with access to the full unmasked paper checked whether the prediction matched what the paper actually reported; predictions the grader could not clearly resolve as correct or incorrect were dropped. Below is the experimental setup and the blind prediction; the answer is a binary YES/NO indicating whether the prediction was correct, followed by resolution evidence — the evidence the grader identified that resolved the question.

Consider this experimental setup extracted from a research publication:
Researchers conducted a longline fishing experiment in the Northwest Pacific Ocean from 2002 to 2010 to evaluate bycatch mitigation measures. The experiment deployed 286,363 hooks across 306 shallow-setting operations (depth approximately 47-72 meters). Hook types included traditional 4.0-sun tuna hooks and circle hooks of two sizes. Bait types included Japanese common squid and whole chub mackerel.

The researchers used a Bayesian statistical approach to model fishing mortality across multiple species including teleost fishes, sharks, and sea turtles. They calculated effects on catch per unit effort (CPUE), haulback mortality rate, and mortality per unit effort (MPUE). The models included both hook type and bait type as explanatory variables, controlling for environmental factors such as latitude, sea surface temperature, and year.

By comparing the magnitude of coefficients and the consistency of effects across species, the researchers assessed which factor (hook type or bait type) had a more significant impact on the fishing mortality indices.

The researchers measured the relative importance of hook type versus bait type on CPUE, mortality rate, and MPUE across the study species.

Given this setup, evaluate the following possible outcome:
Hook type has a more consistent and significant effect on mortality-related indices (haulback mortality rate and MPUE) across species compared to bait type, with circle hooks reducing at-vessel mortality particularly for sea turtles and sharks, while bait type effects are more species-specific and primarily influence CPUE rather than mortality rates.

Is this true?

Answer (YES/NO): NO